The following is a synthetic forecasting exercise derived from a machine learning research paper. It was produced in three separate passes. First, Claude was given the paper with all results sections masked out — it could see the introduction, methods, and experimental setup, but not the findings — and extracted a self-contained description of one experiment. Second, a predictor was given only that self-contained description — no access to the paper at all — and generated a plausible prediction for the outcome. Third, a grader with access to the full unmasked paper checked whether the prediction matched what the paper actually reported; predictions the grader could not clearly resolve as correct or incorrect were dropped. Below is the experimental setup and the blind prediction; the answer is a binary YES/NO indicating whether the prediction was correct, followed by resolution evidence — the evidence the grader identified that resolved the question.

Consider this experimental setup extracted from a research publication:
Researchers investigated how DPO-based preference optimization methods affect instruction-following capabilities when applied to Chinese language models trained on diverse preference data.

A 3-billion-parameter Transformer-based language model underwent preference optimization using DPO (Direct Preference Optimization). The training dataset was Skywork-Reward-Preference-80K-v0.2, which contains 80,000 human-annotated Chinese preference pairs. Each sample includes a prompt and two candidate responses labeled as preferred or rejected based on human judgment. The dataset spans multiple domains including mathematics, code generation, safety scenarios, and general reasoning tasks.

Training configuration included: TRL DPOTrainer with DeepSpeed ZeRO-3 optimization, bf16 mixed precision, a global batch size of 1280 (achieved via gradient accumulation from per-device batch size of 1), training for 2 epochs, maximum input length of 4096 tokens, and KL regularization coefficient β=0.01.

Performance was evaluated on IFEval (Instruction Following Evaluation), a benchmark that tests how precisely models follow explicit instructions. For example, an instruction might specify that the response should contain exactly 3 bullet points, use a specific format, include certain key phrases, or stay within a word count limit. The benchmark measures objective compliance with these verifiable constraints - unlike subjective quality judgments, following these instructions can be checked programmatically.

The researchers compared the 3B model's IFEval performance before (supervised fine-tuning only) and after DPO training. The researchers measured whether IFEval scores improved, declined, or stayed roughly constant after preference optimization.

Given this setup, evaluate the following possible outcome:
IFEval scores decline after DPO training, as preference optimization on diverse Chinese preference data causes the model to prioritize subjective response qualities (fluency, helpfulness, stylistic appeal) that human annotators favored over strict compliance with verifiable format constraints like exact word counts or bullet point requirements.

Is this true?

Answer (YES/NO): YES